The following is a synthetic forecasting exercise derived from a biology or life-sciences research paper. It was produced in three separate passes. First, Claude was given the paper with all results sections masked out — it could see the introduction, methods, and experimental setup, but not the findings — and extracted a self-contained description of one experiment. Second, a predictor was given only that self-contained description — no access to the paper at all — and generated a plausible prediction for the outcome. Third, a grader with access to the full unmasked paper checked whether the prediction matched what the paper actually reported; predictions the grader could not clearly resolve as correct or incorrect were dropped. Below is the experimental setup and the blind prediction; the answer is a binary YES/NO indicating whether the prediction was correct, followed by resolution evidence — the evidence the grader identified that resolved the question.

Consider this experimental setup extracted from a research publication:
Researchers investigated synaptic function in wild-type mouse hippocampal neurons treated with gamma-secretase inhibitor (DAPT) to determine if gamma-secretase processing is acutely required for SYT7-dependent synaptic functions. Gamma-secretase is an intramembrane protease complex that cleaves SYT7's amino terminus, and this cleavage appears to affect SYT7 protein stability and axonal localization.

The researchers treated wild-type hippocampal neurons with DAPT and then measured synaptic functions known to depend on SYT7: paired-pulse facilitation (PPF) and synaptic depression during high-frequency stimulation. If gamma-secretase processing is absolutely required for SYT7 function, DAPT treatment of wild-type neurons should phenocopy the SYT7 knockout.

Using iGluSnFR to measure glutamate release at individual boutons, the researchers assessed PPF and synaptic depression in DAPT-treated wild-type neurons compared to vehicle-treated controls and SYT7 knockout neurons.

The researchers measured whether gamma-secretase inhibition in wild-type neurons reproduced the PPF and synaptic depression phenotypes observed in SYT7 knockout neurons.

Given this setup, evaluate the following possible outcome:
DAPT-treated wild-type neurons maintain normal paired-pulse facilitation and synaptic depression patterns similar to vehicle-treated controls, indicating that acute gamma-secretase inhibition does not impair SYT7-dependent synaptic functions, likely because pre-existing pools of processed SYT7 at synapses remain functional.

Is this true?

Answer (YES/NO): YES